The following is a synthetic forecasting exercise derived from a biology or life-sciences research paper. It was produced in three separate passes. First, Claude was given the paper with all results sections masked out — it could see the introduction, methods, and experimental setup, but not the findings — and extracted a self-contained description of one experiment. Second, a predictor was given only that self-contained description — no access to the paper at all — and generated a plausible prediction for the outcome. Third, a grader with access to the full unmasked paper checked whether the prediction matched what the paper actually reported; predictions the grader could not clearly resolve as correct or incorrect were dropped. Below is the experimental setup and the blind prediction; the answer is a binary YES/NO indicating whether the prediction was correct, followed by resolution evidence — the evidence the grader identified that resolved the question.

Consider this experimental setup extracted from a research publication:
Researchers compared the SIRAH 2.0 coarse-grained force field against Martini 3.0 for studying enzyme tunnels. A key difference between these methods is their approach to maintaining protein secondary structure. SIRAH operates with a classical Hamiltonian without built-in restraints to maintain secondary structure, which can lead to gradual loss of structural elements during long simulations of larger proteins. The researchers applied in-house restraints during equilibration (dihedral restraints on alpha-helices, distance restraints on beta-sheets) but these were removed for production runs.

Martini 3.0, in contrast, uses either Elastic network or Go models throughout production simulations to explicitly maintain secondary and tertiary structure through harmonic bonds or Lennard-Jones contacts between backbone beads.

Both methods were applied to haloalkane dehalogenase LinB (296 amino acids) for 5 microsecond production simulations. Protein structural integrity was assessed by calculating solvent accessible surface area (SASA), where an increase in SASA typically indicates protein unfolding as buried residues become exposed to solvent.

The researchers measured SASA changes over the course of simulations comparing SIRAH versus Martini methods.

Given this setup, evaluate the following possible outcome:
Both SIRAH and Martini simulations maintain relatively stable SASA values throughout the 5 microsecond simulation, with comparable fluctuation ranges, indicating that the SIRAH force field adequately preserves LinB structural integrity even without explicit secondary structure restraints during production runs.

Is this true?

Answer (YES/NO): NO